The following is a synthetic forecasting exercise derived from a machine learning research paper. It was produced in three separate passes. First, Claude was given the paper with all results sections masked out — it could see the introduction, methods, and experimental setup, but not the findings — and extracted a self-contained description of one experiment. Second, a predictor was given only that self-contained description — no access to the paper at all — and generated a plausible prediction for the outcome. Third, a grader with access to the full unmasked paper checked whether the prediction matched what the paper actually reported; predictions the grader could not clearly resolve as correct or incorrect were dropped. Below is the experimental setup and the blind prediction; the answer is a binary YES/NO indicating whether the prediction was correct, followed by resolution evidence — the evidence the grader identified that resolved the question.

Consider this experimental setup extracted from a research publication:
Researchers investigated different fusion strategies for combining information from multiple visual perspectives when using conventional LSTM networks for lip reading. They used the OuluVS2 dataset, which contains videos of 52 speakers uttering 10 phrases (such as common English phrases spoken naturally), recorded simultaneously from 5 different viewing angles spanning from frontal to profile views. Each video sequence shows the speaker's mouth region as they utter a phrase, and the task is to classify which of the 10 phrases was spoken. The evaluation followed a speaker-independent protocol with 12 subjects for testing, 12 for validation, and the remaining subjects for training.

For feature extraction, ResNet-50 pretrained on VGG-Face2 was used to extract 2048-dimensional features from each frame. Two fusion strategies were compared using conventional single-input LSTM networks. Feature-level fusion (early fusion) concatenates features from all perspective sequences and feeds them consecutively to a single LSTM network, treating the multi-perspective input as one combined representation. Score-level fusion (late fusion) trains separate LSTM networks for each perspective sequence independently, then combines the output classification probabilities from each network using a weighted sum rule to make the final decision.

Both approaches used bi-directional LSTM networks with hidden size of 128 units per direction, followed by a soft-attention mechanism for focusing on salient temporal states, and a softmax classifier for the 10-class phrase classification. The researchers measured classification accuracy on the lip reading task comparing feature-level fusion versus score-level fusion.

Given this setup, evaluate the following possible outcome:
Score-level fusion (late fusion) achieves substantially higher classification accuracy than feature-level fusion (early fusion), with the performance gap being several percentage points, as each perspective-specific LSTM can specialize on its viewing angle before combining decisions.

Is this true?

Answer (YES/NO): NO